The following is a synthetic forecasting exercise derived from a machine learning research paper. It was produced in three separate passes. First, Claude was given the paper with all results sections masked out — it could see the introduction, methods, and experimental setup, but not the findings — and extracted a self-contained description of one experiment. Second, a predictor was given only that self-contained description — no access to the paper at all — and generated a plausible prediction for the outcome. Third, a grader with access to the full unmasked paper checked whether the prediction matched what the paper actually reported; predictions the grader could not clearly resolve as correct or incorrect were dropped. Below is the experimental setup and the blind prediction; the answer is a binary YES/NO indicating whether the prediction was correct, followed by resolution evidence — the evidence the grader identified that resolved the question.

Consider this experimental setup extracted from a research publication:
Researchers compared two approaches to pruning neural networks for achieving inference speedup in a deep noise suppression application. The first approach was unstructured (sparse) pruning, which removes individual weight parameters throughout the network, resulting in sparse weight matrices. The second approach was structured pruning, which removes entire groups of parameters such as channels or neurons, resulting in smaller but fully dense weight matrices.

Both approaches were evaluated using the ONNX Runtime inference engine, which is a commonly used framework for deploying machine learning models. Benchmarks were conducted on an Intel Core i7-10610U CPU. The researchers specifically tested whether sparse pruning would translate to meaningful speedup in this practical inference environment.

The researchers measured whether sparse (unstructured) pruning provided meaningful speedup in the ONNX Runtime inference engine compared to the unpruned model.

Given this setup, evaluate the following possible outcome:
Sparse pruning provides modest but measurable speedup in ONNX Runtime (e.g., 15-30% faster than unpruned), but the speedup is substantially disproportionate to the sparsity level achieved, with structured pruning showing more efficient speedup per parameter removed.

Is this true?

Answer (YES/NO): NO